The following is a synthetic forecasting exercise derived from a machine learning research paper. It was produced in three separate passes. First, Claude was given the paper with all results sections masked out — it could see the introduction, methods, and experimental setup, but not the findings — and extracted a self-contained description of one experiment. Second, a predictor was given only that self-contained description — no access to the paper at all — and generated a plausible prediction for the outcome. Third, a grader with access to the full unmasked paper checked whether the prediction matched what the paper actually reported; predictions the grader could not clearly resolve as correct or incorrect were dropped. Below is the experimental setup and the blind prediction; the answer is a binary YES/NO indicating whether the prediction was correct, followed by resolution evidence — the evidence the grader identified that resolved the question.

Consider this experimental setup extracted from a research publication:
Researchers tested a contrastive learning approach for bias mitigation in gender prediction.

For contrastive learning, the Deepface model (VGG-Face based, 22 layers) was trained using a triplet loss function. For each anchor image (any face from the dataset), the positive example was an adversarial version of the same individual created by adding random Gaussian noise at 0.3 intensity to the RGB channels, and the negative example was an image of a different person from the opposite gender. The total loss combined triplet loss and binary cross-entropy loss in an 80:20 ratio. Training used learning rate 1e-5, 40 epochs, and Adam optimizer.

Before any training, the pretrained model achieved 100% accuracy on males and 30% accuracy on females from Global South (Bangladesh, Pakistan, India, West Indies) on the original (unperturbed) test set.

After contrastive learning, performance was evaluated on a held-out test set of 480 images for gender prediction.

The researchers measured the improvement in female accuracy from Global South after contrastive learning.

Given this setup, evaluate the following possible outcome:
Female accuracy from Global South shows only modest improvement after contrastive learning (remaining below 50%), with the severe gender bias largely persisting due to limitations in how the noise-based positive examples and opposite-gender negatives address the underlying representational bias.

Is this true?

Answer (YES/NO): NO